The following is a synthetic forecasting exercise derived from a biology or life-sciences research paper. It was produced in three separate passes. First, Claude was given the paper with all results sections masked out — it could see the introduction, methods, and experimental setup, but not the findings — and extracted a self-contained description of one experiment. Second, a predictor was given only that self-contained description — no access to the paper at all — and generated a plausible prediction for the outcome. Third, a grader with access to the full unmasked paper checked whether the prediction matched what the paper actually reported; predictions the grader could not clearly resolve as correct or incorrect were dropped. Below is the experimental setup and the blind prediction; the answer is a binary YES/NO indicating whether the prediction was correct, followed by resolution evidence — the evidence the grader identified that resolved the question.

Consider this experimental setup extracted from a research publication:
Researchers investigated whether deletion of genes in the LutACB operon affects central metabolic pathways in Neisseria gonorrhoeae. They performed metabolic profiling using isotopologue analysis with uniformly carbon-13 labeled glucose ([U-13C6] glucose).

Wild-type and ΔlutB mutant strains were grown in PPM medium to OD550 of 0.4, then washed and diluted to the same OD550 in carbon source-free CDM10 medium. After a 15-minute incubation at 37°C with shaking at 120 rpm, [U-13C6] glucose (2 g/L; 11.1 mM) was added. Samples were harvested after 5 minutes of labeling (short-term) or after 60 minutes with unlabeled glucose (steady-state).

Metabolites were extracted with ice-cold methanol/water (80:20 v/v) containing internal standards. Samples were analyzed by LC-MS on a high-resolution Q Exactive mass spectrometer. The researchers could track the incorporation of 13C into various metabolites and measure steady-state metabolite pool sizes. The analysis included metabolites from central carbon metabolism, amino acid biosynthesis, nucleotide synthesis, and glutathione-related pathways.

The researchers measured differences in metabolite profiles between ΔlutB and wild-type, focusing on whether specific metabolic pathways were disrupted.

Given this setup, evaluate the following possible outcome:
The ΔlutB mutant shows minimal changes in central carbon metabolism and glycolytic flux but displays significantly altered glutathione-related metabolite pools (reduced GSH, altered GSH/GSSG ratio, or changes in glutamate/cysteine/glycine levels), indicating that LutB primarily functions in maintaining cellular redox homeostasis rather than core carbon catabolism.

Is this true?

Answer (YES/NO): YES